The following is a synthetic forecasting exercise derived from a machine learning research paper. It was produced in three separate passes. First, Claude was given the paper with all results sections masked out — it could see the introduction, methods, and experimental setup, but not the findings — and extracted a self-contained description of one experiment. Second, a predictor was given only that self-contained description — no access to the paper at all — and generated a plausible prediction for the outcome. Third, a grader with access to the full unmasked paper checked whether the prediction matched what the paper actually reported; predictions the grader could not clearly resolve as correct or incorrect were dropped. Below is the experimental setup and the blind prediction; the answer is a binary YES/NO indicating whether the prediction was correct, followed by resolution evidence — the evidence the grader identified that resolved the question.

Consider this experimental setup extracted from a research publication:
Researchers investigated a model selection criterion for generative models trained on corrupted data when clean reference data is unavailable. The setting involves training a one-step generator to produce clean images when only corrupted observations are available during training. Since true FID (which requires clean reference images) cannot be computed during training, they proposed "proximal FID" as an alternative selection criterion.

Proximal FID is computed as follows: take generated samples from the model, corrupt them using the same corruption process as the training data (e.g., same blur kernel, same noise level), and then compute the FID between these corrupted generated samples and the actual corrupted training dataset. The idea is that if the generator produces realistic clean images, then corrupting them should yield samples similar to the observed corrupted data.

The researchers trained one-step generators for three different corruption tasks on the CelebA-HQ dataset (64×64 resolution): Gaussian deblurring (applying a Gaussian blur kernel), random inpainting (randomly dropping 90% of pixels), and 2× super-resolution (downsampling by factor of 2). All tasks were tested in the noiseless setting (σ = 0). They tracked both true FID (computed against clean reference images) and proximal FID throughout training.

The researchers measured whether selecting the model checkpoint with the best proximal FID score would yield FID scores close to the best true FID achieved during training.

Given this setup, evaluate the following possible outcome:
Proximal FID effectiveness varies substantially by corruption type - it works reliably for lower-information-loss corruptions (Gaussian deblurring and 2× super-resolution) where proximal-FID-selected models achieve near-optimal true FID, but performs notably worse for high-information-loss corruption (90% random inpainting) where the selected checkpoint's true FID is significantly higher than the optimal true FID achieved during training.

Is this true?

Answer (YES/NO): NO